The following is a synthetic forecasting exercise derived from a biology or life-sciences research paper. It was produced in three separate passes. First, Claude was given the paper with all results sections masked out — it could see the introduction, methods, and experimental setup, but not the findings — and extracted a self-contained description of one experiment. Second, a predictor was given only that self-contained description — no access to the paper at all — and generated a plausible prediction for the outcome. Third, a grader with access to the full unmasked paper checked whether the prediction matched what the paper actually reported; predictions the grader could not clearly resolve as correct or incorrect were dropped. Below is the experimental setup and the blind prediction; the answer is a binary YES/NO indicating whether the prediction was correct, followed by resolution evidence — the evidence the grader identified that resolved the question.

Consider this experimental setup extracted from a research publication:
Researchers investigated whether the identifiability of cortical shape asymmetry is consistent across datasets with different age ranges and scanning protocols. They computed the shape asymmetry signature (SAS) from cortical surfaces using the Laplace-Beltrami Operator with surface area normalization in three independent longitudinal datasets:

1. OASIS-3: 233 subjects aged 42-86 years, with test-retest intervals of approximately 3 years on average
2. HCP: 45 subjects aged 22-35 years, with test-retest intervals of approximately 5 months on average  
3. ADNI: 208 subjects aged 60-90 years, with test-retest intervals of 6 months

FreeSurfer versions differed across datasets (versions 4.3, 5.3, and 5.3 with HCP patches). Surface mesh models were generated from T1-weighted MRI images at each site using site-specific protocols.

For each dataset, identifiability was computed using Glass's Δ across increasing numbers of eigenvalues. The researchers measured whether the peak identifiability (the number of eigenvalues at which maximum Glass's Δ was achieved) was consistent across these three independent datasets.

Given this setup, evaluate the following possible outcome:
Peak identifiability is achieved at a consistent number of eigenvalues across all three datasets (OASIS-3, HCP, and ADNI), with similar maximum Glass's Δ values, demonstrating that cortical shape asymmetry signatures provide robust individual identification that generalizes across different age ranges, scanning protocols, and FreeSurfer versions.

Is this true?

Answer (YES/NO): NO